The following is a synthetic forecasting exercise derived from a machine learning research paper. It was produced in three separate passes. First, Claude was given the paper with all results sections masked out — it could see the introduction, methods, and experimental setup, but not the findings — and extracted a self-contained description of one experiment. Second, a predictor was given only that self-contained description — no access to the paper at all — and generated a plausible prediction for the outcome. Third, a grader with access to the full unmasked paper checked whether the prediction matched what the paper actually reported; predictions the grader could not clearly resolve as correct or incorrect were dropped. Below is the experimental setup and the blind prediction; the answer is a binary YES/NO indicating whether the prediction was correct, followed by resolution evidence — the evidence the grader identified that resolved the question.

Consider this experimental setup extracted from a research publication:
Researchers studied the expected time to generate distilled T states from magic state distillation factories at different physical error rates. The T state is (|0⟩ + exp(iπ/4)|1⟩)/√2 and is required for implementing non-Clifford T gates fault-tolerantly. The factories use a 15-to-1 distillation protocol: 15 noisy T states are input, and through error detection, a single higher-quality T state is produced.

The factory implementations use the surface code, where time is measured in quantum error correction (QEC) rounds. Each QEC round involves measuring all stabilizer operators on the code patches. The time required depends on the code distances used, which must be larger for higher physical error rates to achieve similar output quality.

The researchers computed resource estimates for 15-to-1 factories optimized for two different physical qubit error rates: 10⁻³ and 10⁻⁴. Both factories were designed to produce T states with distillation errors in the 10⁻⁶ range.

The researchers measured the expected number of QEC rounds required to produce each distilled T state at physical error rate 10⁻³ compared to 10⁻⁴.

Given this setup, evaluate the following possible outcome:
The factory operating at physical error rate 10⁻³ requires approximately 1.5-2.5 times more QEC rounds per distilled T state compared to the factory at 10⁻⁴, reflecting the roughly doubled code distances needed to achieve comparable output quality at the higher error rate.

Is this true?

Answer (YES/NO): YES